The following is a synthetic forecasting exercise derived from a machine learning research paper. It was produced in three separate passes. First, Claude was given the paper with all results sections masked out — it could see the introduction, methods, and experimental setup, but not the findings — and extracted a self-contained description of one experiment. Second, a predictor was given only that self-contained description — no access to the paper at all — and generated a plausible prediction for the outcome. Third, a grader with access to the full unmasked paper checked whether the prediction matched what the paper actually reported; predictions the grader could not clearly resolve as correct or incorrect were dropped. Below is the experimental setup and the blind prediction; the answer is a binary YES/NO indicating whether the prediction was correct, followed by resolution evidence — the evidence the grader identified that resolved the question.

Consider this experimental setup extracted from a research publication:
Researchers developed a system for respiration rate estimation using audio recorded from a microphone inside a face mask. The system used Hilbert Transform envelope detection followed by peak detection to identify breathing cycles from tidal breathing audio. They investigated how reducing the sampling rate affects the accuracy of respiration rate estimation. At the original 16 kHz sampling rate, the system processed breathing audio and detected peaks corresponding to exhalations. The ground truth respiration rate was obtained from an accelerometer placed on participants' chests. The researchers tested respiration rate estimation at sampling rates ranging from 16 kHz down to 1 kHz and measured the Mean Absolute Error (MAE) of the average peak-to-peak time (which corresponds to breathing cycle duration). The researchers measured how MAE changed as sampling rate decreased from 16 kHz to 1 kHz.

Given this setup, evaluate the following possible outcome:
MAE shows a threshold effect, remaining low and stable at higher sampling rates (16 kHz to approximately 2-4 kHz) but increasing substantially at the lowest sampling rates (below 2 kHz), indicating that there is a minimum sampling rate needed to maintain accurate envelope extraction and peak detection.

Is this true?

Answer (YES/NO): NO